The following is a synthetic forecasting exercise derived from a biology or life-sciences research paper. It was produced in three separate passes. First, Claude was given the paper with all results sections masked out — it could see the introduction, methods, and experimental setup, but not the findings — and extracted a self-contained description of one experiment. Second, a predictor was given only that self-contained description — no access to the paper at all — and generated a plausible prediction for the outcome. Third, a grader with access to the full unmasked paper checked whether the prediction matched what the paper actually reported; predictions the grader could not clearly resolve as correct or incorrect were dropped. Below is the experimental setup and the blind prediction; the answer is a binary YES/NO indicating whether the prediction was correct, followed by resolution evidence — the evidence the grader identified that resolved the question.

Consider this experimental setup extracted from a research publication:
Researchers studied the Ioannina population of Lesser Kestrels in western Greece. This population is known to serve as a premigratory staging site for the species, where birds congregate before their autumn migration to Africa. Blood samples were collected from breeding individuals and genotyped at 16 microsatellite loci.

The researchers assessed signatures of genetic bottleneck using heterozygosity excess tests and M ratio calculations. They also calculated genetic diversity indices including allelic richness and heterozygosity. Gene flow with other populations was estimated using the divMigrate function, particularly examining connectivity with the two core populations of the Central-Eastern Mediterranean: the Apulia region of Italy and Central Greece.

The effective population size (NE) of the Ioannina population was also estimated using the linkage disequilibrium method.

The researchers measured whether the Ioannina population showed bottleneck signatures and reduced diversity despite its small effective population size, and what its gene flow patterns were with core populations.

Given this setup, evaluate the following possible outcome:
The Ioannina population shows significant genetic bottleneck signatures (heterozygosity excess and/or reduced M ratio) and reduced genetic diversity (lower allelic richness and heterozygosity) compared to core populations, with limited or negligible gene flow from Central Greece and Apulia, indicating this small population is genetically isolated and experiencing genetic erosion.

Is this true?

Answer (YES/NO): NO